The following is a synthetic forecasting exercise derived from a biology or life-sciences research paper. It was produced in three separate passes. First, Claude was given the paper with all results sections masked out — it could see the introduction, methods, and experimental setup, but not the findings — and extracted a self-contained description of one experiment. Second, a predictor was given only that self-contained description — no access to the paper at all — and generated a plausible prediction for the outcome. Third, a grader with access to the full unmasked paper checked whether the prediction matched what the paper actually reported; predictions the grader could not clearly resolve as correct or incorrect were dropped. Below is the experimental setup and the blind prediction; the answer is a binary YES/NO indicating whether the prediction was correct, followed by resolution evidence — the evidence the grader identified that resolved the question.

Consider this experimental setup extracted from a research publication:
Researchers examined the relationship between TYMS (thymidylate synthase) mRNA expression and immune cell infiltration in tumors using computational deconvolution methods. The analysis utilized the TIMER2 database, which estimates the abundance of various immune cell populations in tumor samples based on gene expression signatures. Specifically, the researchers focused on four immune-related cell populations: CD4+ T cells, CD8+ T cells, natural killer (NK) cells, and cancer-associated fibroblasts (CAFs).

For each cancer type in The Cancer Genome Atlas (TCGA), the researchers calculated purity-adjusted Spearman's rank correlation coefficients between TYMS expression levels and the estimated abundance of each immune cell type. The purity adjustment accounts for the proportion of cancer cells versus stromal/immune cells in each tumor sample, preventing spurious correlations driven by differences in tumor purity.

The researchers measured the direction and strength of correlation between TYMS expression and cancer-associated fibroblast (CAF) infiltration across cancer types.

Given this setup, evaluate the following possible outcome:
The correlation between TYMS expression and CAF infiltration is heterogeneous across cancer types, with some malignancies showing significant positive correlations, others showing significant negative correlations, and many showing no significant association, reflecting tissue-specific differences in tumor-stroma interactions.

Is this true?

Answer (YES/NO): YES